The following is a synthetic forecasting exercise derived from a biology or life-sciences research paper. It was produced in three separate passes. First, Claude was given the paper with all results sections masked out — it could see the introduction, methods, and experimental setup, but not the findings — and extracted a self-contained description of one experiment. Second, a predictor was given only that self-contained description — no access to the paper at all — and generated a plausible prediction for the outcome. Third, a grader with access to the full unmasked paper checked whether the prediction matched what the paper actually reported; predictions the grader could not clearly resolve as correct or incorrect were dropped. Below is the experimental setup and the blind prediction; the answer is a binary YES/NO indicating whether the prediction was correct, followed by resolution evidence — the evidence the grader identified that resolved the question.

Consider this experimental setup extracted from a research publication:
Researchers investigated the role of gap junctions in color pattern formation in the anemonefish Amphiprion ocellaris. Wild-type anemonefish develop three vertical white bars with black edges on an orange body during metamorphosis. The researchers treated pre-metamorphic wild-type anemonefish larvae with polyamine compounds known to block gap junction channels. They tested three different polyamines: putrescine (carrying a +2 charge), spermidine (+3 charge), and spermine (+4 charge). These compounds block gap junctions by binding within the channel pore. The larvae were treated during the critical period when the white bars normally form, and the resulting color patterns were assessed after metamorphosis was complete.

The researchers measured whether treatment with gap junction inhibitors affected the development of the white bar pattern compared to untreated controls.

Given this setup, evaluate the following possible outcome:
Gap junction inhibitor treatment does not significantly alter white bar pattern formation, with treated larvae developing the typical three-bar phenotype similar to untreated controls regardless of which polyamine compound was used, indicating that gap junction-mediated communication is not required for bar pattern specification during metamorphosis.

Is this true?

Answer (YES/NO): NO